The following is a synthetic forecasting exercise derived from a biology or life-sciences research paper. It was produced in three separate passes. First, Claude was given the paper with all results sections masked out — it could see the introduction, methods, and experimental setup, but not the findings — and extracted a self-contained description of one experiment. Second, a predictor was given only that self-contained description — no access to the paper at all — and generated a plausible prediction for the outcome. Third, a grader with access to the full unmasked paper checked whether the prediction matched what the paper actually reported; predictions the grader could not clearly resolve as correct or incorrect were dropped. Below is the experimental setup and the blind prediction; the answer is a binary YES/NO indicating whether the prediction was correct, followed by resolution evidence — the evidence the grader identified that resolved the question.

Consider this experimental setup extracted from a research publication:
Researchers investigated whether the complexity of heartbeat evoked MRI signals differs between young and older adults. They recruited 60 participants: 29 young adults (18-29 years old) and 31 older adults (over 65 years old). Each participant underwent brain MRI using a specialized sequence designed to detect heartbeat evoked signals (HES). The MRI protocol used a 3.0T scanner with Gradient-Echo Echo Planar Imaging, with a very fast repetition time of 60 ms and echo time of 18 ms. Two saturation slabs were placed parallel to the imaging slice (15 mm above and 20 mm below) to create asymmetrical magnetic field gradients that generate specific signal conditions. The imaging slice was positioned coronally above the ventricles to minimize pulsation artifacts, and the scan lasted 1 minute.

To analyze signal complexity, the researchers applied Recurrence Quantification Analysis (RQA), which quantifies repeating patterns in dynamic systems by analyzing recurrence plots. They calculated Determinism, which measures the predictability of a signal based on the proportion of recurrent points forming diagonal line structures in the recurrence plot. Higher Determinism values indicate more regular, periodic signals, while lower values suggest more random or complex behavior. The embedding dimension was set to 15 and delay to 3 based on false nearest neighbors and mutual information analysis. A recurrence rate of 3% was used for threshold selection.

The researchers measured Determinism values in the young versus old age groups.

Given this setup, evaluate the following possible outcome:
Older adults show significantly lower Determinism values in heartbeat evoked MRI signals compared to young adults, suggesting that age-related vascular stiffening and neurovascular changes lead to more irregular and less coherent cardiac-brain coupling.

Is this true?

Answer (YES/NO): NO